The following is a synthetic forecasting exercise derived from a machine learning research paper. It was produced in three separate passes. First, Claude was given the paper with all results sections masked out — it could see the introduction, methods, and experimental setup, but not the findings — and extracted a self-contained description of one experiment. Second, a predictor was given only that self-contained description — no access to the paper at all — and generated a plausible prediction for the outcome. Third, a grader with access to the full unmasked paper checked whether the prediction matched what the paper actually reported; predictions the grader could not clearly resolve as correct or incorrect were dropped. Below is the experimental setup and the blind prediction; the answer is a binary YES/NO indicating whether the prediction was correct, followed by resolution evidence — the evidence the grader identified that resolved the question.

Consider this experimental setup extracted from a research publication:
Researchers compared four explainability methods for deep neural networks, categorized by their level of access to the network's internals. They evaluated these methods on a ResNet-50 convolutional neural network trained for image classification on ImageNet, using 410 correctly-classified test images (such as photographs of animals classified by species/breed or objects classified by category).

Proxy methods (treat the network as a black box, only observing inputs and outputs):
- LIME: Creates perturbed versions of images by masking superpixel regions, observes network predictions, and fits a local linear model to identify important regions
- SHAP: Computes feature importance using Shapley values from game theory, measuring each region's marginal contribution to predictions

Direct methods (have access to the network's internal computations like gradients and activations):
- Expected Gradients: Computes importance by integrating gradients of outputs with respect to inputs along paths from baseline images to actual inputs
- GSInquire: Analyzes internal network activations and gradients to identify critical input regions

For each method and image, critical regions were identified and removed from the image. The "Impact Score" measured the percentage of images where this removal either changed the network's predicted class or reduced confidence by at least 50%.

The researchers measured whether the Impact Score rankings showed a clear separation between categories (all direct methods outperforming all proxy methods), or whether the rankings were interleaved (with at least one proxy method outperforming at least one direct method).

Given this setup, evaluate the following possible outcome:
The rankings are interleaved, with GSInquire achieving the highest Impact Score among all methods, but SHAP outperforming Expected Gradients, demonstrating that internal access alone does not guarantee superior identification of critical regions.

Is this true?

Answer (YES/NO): NO